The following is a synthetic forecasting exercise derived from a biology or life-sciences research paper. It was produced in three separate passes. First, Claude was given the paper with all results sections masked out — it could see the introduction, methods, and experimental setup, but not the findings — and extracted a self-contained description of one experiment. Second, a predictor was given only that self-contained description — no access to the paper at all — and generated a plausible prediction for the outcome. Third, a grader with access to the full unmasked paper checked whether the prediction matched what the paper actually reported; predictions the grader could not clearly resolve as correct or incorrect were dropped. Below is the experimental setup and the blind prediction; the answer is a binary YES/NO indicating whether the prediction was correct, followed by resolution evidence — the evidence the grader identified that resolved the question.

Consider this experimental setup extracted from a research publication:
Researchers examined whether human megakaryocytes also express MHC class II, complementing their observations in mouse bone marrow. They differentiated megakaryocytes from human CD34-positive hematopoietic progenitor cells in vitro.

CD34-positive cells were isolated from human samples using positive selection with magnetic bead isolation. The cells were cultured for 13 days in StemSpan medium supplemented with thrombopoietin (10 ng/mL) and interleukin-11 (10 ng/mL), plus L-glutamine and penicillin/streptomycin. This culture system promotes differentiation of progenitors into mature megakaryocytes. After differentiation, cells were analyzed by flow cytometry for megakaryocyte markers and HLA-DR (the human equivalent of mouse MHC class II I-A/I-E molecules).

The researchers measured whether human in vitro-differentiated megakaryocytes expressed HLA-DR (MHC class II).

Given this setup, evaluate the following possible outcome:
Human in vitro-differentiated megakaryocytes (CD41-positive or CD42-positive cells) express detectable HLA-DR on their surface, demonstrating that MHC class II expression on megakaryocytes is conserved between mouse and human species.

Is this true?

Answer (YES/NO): YES